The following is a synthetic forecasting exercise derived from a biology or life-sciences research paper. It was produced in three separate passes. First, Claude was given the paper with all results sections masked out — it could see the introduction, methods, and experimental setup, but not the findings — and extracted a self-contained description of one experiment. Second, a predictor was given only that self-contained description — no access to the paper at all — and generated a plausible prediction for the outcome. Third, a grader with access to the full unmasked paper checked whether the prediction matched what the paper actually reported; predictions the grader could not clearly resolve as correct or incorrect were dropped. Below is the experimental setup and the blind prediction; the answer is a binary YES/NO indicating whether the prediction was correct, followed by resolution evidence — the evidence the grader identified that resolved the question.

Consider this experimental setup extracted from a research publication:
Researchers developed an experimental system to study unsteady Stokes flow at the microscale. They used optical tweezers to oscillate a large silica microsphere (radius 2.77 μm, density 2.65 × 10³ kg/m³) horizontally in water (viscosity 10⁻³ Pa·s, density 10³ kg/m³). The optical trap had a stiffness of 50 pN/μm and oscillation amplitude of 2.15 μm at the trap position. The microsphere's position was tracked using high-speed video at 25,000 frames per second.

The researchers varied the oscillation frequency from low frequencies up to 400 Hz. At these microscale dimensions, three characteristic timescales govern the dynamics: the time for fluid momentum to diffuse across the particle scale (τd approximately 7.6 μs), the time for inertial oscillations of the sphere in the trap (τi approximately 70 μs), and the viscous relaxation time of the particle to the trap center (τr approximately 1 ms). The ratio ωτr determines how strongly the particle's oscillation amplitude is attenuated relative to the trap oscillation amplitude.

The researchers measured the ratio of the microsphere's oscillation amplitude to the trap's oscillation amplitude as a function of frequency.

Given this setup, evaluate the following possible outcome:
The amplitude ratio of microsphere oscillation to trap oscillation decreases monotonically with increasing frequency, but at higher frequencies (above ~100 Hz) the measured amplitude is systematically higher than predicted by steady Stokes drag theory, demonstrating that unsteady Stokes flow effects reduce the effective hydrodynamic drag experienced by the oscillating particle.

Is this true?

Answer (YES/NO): NO